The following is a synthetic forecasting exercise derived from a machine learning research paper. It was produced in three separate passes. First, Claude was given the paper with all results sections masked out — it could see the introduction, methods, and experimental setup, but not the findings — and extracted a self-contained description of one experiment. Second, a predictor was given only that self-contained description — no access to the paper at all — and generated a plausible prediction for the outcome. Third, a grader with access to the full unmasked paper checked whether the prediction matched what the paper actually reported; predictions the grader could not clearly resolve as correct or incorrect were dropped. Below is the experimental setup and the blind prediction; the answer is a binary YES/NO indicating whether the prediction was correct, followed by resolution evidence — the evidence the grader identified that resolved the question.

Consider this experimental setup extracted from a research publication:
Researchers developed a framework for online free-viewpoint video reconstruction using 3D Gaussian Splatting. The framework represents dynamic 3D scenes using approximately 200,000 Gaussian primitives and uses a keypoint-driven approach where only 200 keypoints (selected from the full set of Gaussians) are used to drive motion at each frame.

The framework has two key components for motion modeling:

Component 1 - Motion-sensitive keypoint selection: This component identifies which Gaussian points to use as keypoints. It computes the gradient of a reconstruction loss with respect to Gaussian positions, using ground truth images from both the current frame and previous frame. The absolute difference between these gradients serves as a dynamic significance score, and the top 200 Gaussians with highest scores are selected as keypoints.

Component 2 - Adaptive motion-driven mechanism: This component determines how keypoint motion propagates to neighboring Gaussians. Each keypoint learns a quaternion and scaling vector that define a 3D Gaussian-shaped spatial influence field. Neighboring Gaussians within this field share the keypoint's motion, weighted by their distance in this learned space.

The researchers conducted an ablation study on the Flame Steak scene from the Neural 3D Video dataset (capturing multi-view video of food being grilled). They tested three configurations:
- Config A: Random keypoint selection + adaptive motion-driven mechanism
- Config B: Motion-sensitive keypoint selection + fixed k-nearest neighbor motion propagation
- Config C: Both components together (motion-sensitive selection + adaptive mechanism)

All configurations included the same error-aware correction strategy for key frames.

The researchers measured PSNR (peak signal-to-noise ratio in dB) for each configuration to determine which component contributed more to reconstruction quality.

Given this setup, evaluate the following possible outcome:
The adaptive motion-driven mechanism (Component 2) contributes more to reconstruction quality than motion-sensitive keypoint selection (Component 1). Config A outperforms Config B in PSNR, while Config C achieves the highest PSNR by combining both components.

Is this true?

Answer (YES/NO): YES